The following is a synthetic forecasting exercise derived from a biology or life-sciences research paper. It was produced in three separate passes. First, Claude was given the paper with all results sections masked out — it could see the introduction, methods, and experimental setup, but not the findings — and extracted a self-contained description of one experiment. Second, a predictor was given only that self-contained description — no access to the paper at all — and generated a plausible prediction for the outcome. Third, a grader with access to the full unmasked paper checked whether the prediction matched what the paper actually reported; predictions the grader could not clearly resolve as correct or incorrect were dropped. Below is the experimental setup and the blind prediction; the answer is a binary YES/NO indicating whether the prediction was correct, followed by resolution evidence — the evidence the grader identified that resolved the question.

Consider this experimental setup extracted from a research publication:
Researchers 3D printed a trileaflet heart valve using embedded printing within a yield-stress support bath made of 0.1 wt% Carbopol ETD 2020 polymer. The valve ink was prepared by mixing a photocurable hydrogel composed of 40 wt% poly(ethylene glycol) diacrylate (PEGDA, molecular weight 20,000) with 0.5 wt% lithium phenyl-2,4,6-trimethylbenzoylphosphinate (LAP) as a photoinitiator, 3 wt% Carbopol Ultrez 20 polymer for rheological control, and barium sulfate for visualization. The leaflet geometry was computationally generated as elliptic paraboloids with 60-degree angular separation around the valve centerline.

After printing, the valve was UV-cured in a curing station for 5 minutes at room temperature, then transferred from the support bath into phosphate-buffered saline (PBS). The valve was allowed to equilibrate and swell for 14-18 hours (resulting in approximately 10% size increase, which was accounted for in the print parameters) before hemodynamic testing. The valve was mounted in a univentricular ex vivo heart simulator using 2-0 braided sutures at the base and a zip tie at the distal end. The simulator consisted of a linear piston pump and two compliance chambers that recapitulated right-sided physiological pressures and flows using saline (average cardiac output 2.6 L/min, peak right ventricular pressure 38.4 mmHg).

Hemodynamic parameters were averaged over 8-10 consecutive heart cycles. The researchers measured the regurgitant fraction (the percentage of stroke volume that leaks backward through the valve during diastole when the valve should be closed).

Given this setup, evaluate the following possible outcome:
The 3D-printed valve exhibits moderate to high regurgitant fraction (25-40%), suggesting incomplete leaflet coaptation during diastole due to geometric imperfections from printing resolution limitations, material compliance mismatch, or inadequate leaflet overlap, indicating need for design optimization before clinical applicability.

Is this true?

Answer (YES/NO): NO